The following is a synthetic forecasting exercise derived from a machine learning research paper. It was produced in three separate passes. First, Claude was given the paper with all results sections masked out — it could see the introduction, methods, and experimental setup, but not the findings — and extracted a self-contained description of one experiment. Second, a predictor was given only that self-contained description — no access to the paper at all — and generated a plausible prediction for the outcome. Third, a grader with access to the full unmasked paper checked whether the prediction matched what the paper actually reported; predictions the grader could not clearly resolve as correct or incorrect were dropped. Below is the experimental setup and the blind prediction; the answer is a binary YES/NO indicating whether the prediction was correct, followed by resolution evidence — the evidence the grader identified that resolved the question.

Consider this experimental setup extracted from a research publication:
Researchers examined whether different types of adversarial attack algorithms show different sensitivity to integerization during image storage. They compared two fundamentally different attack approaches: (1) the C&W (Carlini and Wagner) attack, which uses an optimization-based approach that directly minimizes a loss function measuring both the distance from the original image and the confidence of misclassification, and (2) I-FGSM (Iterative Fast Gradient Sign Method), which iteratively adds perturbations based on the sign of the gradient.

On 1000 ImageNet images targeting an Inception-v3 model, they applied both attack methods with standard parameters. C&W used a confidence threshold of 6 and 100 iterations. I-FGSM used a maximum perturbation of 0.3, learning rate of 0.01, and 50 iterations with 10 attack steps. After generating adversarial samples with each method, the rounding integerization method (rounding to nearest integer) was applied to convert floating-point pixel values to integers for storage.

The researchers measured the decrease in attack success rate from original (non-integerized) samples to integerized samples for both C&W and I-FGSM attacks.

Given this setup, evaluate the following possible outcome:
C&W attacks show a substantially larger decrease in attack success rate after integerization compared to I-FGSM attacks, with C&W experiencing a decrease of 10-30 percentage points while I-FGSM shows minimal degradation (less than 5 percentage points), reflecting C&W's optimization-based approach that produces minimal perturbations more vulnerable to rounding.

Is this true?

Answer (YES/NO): NO